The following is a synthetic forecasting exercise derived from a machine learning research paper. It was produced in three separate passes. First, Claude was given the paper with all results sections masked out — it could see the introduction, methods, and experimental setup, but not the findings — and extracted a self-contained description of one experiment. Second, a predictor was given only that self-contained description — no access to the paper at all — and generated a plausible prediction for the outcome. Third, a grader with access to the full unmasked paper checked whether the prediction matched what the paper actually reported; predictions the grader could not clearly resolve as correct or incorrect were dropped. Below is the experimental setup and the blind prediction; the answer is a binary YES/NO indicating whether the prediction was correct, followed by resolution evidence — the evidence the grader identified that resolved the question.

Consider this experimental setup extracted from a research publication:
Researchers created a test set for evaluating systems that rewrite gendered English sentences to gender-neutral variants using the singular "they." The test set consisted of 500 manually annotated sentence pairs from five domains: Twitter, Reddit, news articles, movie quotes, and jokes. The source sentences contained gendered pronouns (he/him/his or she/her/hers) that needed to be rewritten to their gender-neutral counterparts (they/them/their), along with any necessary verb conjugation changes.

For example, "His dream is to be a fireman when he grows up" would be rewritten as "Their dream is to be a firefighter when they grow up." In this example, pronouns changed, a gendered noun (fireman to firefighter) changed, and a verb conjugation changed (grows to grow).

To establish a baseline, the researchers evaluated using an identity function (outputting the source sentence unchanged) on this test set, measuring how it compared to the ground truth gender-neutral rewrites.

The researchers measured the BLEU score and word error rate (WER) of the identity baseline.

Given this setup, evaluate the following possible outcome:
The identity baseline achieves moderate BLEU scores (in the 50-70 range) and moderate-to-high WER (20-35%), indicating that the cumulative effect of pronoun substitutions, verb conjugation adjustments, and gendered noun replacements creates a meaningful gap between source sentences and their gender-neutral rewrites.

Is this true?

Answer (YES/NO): NO